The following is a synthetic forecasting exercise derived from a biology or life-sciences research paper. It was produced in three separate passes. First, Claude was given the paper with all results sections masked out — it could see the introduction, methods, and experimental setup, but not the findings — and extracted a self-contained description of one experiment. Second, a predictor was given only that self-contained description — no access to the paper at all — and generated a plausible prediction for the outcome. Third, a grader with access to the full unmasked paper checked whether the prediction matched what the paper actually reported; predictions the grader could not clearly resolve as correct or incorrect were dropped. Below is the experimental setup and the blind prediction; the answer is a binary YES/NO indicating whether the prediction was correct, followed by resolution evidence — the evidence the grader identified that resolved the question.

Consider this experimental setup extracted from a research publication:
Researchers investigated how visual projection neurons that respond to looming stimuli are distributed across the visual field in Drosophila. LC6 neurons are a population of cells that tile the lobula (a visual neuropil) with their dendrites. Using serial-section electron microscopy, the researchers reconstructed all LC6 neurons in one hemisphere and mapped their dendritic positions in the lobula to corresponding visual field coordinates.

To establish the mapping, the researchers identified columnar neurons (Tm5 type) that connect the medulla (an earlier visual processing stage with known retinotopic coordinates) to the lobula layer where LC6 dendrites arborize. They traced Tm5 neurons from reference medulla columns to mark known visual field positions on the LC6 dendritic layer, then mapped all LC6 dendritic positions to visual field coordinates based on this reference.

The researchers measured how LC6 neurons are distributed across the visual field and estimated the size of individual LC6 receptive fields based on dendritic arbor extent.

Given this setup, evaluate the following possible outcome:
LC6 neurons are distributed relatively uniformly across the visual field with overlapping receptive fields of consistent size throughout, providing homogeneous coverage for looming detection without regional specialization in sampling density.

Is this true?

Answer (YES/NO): NO